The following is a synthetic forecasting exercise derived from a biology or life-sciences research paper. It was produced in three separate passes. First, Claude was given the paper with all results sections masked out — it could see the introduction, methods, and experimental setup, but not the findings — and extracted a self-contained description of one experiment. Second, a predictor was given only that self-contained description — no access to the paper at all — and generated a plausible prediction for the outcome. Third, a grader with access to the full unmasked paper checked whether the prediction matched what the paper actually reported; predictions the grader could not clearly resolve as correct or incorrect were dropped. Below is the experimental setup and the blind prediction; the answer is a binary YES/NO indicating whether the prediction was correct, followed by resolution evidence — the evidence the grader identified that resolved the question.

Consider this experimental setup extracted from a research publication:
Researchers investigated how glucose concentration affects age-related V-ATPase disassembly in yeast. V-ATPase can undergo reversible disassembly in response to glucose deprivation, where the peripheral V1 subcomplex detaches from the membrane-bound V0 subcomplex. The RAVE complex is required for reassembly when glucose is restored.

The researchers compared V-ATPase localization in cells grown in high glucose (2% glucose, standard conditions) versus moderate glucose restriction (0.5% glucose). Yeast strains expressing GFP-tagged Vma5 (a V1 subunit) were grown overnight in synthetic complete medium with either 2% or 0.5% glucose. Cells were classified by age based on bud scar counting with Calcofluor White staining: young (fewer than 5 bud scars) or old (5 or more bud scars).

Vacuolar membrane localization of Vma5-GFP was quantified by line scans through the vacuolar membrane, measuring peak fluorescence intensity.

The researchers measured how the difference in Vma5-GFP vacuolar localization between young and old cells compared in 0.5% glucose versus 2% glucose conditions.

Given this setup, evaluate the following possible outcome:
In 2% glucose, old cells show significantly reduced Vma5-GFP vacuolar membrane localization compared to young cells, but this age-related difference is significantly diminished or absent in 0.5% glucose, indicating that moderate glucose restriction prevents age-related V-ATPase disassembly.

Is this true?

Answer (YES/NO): YES